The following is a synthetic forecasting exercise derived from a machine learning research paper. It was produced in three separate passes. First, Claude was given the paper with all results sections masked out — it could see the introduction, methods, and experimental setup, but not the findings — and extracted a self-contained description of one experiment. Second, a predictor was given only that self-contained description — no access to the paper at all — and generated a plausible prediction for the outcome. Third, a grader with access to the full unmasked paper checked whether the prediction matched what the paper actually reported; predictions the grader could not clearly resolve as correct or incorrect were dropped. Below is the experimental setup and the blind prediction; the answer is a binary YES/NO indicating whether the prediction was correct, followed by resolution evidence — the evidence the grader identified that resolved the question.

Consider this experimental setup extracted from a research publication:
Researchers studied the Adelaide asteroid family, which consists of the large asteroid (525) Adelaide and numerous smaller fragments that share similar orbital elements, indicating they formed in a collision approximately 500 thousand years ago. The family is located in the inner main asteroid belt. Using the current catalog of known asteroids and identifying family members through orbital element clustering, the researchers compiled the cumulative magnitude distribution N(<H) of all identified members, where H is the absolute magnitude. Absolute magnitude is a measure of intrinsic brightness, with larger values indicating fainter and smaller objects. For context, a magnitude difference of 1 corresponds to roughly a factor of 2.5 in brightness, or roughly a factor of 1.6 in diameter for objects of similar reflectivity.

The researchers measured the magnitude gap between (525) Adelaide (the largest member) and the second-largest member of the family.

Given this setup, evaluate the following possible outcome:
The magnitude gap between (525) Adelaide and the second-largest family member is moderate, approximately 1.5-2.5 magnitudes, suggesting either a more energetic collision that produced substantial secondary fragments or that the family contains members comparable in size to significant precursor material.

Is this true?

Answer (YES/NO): NO